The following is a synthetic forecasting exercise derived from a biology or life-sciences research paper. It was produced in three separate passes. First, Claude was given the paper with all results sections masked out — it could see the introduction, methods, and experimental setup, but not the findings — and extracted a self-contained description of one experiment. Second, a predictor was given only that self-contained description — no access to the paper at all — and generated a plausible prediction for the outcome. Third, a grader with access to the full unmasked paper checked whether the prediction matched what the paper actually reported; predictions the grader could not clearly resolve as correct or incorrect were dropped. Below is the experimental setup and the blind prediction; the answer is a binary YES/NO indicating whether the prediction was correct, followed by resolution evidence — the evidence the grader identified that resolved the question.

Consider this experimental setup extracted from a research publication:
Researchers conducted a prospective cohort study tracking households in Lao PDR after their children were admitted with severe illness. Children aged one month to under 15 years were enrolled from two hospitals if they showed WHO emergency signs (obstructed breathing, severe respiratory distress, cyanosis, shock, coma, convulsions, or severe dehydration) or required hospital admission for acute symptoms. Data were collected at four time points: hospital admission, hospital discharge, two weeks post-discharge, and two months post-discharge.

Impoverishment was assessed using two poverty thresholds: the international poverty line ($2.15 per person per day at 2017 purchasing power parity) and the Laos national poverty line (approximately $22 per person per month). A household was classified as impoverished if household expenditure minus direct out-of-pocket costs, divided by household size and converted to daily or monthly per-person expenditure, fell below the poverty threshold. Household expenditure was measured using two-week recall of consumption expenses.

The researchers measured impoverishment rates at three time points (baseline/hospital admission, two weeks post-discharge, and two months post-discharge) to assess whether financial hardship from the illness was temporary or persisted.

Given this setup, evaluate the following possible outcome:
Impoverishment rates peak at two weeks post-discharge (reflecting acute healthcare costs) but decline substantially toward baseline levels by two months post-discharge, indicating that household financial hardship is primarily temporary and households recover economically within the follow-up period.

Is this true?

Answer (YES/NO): NO